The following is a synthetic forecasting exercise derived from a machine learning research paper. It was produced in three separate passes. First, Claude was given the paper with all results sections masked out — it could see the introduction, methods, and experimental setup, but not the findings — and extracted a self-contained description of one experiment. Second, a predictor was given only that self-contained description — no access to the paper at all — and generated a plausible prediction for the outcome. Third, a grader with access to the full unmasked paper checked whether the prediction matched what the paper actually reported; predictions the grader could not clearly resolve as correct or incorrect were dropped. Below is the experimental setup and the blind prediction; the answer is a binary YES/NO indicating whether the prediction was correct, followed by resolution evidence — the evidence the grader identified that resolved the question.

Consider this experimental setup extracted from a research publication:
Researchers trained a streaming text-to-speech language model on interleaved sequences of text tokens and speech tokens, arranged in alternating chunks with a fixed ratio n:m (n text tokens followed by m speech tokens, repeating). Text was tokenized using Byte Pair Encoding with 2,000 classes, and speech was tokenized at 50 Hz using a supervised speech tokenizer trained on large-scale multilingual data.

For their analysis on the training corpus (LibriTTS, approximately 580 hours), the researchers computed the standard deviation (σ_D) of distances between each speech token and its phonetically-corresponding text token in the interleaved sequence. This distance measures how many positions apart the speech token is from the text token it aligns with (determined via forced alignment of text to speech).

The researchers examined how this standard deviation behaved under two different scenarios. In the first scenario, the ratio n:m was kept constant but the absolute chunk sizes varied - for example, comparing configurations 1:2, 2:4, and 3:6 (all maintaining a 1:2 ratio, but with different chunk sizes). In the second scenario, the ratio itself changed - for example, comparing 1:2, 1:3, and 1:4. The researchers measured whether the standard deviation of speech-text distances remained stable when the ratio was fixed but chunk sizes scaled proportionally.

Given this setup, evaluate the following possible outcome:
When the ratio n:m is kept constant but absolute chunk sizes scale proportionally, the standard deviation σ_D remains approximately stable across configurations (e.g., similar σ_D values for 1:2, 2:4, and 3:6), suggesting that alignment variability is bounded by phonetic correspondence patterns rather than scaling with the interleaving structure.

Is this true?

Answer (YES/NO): YES